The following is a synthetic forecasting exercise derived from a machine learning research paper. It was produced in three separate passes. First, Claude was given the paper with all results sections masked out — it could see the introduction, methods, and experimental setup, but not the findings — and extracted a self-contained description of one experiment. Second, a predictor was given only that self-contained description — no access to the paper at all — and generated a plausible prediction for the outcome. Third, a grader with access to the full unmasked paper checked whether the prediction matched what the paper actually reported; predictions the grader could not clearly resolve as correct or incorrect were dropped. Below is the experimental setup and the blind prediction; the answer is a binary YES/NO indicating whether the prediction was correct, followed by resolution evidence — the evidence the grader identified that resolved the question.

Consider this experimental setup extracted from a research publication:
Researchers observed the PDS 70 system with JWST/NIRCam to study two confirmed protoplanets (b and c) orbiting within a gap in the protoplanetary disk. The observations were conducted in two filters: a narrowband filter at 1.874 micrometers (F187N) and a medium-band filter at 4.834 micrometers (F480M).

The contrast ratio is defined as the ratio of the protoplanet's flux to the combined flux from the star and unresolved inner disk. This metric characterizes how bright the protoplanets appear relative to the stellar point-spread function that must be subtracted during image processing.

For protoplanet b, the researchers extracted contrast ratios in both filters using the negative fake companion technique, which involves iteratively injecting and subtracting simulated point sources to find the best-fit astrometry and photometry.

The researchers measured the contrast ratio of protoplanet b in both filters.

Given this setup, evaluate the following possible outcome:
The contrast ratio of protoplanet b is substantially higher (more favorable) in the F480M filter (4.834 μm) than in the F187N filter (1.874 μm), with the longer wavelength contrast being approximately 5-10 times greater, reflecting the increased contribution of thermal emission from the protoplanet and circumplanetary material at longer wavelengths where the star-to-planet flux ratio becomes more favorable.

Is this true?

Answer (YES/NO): NO